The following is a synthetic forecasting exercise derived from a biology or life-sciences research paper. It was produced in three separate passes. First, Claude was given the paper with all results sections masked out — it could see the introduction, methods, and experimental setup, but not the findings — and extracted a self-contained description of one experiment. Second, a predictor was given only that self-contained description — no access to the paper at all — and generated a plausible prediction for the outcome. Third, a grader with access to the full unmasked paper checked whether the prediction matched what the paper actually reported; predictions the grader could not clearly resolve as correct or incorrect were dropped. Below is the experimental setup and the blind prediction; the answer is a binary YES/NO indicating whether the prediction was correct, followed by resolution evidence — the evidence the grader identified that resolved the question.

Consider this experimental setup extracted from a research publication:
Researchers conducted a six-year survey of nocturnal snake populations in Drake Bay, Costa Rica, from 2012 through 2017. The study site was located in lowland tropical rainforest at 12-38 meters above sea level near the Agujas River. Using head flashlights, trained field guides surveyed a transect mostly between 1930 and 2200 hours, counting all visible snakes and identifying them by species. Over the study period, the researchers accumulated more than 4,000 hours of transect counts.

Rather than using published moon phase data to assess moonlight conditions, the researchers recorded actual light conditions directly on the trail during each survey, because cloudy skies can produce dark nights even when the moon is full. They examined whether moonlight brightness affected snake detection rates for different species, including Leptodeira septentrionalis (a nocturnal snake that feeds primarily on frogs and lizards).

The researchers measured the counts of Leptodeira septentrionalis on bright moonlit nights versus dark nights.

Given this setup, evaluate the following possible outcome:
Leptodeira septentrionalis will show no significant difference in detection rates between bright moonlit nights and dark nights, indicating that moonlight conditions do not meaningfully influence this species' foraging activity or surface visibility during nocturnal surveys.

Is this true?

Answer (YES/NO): NO